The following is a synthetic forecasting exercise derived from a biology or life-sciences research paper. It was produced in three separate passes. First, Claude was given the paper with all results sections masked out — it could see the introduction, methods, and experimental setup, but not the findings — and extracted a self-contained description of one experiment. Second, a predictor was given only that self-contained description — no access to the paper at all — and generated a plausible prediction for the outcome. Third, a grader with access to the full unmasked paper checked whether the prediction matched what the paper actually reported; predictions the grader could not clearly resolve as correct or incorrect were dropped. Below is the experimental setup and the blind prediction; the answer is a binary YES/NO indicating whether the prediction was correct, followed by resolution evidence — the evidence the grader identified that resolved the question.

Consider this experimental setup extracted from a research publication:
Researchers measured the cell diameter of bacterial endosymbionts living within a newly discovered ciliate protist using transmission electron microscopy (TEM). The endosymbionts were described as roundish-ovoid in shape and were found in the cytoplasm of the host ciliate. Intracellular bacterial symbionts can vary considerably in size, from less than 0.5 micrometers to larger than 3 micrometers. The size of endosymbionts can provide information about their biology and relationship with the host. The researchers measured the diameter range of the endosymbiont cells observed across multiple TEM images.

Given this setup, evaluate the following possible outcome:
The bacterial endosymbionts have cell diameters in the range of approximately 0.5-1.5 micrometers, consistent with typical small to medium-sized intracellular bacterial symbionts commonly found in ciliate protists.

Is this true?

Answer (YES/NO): NO